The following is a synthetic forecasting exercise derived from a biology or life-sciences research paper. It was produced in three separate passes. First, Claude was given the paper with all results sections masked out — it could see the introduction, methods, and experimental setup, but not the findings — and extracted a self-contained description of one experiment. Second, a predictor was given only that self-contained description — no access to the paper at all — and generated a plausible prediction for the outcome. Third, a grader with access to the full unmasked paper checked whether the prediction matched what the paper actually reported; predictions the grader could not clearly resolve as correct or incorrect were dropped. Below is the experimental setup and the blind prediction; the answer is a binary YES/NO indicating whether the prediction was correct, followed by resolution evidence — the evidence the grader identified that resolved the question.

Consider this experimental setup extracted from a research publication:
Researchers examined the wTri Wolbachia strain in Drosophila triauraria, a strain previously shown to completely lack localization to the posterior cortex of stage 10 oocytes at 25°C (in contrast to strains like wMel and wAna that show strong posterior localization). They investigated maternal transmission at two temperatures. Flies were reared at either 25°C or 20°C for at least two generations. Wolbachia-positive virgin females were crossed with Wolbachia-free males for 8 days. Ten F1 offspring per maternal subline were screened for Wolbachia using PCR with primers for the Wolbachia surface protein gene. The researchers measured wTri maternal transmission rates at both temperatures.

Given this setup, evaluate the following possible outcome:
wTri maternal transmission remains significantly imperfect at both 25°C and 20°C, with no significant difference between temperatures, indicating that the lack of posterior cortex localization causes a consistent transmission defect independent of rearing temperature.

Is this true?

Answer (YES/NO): NO